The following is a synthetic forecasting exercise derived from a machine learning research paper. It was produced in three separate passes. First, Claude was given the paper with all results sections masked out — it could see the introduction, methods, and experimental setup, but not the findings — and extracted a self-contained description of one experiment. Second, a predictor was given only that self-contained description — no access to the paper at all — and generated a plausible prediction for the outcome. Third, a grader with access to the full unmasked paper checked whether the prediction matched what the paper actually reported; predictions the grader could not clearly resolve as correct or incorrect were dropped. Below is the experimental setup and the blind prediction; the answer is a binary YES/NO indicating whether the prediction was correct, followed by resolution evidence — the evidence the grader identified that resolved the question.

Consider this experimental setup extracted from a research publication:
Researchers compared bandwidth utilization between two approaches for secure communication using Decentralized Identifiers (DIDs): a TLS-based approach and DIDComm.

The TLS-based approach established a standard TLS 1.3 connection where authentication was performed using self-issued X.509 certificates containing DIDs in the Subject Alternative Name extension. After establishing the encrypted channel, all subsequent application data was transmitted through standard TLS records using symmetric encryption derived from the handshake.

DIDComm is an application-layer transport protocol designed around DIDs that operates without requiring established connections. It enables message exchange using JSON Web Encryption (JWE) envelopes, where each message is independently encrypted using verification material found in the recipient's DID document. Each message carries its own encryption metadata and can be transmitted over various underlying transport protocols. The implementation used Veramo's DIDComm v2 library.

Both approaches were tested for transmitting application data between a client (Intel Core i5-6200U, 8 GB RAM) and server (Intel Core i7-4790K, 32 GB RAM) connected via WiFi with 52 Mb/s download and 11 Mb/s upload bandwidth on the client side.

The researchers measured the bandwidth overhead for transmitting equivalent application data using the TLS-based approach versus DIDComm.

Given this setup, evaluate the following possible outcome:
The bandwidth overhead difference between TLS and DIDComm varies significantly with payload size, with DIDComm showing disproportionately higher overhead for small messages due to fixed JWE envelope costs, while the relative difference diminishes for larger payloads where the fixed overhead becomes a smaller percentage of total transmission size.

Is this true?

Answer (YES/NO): NO